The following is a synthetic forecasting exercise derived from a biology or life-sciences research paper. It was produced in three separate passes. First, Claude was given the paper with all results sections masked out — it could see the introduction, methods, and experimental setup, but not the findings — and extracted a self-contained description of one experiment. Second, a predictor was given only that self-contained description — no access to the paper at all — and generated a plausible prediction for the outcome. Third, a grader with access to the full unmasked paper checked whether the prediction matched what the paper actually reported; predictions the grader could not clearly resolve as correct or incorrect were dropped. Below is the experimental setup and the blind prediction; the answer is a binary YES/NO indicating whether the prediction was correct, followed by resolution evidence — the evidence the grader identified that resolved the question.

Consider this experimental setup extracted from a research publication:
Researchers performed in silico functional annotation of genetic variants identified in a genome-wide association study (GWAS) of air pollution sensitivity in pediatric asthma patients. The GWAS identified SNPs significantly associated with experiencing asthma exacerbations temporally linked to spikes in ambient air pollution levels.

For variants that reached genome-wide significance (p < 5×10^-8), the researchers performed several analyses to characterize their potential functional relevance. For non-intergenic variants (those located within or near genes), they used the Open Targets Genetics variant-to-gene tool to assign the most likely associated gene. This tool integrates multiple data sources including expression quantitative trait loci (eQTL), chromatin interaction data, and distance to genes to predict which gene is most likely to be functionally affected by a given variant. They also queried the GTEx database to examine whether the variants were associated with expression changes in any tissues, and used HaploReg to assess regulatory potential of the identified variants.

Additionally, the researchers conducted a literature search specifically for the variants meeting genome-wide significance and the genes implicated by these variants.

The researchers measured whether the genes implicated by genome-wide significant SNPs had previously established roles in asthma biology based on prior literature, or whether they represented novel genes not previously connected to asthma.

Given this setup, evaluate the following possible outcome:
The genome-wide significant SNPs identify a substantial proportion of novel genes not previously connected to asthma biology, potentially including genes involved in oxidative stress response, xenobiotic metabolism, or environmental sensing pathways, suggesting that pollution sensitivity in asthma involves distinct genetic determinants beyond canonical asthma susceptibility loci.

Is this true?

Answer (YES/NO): NO